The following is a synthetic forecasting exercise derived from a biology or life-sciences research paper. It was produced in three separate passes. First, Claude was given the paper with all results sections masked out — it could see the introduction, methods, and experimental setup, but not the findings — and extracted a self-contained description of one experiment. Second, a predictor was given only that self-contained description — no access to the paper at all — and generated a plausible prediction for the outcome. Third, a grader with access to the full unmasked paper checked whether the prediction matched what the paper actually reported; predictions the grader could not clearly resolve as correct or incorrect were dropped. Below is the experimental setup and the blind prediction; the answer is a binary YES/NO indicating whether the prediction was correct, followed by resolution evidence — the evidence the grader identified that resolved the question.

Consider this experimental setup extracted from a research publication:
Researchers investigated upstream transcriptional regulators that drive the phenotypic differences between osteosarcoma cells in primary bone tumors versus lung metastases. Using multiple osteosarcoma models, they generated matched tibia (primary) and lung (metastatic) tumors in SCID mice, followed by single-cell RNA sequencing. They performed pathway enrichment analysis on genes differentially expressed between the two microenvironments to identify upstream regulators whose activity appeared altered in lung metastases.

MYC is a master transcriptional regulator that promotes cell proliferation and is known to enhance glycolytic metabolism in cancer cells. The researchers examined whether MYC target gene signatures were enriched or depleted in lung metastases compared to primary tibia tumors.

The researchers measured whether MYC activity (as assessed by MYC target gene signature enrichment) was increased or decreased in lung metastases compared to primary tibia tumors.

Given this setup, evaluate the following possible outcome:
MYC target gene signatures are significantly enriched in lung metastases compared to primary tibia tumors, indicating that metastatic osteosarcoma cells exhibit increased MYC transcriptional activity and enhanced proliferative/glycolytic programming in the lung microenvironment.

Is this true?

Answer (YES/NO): NO